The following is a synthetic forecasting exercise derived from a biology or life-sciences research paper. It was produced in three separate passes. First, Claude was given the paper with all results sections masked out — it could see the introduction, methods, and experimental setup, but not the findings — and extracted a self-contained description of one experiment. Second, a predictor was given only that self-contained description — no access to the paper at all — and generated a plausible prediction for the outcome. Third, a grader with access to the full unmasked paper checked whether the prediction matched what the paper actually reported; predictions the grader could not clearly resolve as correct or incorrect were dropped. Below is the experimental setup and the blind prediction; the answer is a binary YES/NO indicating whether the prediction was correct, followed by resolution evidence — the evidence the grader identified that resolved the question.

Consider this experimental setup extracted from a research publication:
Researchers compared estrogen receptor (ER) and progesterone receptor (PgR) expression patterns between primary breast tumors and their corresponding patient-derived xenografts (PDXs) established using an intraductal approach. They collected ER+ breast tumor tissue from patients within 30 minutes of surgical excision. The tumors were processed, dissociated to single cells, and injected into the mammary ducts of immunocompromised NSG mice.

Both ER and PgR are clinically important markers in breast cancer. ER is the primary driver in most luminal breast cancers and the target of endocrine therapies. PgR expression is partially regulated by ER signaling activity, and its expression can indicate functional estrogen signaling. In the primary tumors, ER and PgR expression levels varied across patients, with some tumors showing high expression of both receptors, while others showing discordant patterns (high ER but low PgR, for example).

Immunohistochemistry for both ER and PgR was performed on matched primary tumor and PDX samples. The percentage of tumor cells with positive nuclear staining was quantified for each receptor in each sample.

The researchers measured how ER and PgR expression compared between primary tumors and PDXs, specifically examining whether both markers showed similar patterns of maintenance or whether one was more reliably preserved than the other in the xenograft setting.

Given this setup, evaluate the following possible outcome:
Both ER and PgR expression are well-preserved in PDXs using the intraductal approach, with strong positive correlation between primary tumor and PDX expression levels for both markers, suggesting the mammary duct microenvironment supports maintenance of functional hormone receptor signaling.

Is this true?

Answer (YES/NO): NO